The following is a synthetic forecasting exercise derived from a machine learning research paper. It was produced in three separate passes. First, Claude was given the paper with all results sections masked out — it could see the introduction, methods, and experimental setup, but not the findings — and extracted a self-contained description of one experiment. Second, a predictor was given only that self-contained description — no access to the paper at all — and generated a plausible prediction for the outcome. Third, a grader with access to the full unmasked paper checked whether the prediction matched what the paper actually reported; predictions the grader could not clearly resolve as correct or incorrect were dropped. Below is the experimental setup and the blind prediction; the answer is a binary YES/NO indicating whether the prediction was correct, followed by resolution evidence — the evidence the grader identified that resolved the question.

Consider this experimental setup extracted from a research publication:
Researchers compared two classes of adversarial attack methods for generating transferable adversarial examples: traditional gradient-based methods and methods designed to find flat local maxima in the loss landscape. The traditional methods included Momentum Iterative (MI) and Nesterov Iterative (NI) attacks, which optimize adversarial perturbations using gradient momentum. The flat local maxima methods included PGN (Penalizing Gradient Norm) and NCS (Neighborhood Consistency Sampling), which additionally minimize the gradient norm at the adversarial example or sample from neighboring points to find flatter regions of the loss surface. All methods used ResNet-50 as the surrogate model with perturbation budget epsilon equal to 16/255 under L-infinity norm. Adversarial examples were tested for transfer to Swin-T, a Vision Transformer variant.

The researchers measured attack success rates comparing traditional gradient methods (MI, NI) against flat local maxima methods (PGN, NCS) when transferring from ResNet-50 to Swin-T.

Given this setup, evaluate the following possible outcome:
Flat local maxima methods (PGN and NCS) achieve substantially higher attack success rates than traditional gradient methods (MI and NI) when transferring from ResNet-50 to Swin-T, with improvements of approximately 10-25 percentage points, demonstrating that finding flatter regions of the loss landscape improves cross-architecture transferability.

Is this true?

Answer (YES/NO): NO